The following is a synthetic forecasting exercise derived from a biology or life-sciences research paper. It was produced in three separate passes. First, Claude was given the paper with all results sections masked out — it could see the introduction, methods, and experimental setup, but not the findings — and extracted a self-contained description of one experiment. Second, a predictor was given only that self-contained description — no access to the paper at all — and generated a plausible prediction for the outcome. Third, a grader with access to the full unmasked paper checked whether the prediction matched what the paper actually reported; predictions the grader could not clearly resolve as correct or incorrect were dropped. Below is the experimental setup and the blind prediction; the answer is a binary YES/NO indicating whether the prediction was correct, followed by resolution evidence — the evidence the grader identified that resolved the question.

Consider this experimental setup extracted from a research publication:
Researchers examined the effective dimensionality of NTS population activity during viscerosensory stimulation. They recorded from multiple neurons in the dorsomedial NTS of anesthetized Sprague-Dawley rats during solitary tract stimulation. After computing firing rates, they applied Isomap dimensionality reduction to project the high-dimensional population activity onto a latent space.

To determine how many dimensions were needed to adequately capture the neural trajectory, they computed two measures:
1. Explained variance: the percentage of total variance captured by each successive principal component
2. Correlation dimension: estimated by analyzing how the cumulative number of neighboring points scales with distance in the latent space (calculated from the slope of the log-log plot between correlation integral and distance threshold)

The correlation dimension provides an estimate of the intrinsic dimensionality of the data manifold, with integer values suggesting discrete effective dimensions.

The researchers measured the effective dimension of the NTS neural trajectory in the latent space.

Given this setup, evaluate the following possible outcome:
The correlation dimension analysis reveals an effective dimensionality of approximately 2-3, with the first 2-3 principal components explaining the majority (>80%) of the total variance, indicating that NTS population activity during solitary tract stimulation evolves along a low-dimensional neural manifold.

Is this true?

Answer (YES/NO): NO